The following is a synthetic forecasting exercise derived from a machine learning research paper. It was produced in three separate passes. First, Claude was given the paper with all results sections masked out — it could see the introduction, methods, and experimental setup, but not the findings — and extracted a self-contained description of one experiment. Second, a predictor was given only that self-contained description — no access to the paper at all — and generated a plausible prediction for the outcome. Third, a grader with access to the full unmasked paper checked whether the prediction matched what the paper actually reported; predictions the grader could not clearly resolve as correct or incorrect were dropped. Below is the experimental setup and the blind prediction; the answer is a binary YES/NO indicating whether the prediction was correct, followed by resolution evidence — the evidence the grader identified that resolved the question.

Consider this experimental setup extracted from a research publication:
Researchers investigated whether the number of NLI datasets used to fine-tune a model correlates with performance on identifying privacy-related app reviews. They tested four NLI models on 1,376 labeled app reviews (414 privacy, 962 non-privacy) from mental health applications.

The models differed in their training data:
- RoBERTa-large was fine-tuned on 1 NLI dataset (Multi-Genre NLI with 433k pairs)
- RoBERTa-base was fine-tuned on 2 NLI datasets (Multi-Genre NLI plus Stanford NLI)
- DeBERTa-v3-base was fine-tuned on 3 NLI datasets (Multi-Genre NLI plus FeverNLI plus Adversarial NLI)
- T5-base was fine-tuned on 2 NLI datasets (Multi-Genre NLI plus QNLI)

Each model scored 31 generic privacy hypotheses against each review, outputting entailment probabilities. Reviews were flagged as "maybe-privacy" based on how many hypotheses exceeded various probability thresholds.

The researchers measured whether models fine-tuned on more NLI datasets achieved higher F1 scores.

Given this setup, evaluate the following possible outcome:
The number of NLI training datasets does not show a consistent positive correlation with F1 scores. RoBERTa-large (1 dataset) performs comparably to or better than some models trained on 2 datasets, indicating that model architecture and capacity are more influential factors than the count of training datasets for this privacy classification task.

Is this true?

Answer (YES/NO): YES